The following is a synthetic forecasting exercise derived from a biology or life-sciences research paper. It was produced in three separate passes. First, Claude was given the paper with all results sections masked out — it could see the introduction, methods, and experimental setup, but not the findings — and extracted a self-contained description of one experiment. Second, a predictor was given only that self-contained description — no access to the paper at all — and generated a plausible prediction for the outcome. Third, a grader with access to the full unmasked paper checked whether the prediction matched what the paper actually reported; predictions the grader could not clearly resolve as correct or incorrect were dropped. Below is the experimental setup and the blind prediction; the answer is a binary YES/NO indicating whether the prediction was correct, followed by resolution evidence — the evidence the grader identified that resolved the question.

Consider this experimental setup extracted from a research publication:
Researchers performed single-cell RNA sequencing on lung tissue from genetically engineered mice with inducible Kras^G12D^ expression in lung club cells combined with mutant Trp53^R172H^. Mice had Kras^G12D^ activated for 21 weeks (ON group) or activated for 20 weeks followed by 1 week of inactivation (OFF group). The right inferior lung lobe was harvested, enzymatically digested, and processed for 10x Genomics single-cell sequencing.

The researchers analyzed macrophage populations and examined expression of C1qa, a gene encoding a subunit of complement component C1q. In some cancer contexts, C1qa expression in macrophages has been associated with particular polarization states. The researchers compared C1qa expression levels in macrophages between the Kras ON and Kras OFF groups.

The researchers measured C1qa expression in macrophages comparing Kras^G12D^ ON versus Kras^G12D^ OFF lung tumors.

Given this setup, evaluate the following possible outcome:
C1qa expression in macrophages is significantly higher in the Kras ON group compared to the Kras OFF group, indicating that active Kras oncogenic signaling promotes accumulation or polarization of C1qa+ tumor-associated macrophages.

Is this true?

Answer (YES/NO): YES